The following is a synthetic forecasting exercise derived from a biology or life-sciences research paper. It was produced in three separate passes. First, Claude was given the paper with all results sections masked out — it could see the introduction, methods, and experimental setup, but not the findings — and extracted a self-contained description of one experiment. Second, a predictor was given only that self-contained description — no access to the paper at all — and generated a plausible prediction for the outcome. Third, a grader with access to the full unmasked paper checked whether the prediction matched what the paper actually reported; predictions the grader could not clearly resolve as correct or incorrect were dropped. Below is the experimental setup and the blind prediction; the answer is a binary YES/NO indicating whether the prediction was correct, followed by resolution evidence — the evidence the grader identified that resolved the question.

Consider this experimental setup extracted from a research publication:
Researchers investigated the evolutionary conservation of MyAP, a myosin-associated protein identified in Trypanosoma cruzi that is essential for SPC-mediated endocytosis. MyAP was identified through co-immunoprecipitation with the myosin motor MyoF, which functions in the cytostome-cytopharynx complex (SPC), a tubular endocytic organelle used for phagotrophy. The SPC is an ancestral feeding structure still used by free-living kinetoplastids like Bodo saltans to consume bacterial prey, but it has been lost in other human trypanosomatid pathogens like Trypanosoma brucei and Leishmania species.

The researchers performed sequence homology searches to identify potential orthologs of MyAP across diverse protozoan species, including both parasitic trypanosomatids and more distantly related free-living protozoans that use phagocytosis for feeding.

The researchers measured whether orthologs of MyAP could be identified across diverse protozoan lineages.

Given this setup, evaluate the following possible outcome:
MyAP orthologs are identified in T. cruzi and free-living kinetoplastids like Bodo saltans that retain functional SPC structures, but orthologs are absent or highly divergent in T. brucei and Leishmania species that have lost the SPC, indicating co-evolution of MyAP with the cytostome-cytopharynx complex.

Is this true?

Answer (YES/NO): NO